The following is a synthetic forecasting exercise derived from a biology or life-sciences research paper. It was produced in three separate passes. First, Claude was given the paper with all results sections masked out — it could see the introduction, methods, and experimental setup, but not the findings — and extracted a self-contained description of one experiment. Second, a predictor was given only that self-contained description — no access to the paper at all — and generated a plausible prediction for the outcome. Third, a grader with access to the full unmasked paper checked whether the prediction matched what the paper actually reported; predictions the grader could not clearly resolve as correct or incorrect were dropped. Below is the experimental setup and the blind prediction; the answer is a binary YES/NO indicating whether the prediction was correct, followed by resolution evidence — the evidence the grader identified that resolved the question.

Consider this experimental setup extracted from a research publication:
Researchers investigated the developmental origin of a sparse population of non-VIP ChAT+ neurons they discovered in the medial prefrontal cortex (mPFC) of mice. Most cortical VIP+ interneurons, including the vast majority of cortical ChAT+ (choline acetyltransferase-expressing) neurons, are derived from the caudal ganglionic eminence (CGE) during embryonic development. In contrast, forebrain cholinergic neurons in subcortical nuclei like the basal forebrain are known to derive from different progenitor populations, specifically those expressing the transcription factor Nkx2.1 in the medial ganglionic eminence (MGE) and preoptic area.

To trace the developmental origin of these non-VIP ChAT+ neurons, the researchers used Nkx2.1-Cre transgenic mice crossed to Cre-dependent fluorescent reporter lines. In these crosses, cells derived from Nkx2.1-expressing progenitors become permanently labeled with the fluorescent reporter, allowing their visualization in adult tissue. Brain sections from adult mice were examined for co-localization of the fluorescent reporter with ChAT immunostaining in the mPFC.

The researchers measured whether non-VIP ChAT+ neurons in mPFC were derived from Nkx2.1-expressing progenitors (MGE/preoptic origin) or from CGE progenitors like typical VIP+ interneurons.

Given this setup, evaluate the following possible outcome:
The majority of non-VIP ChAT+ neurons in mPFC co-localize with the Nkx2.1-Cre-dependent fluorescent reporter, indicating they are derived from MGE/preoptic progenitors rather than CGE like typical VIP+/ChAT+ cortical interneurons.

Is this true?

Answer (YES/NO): YES